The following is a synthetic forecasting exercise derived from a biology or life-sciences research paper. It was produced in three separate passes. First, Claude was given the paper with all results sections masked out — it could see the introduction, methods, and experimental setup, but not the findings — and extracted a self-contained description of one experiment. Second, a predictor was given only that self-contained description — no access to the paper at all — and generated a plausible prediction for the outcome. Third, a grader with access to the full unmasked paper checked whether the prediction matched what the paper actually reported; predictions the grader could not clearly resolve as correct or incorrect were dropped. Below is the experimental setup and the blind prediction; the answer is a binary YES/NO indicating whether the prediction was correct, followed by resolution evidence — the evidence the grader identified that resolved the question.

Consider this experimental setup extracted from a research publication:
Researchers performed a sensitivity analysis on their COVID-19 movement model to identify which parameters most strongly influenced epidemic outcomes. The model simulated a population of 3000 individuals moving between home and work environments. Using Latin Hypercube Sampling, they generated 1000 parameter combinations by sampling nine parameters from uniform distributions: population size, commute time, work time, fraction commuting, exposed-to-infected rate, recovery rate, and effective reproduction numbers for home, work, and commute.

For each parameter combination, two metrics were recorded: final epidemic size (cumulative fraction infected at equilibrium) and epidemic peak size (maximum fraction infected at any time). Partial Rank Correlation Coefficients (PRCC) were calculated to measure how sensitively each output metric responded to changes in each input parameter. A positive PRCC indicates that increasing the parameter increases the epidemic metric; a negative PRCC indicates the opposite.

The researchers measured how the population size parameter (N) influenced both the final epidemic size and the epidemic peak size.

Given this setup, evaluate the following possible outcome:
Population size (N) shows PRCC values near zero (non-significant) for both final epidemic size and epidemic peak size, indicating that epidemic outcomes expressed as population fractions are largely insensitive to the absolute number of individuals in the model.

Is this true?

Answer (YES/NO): YES